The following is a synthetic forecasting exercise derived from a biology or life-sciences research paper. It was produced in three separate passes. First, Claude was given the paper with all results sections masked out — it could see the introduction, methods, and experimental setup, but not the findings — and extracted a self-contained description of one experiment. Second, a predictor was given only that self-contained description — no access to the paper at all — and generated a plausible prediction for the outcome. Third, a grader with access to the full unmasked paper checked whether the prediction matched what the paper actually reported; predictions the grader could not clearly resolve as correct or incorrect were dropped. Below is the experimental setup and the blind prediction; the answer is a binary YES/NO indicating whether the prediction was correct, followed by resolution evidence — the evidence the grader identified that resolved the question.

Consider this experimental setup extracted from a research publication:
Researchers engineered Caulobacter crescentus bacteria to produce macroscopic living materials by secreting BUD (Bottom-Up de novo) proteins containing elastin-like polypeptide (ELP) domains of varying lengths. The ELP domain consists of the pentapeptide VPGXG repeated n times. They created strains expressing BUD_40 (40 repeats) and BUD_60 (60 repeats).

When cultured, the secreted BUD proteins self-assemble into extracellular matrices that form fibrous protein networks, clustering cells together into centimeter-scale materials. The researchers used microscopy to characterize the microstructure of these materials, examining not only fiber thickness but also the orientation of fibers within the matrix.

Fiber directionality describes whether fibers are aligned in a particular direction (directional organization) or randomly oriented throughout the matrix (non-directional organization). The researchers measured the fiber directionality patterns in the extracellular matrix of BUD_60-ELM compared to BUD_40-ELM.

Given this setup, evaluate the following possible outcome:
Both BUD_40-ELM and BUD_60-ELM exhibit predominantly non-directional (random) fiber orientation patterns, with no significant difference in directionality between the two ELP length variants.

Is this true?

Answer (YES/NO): NO